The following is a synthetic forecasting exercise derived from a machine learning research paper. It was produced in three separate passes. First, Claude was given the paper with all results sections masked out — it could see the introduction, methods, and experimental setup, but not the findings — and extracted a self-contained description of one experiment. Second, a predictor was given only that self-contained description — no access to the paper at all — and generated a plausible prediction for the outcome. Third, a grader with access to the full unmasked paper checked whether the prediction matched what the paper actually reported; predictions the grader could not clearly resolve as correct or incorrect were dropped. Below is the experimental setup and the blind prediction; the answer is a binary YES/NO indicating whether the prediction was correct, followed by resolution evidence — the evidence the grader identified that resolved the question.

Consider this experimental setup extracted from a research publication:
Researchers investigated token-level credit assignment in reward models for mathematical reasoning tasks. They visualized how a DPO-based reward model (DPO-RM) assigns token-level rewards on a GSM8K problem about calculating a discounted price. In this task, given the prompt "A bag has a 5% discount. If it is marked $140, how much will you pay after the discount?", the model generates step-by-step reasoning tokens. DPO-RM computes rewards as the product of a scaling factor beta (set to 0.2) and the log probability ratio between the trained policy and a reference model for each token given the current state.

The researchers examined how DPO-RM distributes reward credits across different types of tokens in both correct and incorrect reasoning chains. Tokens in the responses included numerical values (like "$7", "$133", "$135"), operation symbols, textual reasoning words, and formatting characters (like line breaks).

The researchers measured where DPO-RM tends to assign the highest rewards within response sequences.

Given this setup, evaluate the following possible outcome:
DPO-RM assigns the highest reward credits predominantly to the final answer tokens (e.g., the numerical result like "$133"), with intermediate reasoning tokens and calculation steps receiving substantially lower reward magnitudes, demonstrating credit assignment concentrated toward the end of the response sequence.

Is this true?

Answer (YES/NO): NO